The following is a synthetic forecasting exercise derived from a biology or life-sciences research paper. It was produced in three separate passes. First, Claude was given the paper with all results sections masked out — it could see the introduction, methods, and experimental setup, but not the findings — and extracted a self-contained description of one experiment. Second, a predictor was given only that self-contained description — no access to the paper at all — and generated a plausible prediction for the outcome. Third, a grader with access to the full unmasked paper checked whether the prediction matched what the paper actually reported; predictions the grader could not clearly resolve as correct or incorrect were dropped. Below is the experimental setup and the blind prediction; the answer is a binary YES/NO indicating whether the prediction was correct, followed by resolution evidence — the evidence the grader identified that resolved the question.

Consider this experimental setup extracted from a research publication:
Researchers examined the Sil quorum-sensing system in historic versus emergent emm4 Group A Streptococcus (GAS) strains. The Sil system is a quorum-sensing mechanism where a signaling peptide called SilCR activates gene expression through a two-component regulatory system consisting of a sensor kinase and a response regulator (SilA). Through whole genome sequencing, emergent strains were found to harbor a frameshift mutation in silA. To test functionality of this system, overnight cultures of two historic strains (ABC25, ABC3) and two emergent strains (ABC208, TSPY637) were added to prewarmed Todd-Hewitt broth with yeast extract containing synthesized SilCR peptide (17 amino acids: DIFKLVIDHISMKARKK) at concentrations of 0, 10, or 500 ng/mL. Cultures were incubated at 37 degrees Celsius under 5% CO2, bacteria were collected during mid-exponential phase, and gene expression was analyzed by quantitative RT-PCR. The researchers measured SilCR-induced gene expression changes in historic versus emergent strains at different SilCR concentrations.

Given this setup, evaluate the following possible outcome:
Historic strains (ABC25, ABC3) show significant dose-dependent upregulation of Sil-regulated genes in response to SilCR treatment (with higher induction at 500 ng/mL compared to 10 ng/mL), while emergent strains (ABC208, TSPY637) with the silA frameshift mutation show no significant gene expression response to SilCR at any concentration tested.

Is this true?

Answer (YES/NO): NO